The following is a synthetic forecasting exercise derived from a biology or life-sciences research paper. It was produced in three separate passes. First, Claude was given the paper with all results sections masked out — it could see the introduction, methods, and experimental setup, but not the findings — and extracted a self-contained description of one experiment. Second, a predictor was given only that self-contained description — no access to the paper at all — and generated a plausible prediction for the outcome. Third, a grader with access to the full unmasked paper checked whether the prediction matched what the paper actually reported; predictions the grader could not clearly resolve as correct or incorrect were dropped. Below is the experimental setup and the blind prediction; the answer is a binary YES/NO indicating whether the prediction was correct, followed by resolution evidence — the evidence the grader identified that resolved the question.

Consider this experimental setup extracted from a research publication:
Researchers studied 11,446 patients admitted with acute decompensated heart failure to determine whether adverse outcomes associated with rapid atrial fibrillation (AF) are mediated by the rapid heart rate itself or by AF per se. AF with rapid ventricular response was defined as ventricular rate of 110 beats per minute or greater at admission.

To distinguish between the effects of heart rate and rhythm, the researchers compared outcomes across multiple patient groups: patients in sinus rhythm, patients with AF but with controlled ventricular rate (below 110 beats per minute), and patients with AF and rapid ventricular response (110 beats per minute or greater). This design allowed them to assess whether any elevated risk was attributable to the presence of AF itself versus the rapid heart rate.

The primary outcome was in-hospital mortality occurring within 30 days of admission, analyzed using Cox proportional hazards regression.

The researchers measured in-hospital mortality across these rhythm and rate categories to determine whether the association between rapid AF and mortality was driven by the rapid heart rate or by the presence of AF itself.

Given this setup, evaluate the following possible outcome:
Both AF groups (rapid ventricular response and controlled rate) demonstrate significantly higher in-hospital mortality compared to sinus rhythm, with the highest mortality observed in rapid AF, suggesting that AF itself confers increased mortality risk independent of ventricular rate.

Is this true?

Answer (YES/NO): NO